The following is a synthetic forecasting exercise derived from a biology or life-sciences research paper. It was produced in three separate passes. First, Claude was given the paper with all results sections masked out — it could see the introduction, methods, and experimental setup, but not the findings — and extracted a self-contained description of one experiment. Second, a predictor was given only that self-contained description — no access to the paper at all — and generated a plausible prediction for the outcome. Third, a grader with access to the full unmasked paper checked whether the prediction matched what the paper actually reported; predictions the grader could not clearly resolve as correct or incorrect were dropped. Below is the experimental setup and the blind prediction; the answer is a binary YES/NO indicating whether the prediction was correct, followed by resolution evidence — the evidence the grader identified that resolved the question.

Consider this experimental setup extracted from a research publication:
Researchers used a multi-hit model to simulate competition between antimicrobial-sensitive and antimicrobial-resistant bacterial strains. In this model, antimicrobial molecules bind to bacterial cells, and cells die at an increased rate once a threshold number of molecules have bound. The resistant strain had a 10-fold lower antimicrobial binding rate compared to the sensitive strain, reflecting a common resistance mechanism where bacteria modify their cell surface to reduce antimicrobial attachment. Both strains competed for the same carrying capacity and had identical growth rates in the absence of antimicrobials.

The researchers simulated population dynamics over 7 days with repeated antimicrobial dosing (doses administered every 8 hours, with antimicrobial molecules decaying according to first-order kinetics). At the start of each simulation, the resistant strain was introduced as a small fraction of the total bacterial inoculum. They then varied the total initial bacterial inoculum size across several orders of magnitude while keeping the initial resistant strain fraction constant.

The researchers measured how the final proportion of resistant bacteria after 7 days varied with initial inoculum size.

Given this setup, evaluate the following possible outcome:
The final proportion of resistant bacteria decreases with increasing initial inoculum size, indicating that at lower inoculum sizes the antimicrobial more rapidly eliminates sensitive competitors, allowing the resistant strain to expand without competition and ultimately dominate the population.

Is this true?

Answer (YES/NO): NO